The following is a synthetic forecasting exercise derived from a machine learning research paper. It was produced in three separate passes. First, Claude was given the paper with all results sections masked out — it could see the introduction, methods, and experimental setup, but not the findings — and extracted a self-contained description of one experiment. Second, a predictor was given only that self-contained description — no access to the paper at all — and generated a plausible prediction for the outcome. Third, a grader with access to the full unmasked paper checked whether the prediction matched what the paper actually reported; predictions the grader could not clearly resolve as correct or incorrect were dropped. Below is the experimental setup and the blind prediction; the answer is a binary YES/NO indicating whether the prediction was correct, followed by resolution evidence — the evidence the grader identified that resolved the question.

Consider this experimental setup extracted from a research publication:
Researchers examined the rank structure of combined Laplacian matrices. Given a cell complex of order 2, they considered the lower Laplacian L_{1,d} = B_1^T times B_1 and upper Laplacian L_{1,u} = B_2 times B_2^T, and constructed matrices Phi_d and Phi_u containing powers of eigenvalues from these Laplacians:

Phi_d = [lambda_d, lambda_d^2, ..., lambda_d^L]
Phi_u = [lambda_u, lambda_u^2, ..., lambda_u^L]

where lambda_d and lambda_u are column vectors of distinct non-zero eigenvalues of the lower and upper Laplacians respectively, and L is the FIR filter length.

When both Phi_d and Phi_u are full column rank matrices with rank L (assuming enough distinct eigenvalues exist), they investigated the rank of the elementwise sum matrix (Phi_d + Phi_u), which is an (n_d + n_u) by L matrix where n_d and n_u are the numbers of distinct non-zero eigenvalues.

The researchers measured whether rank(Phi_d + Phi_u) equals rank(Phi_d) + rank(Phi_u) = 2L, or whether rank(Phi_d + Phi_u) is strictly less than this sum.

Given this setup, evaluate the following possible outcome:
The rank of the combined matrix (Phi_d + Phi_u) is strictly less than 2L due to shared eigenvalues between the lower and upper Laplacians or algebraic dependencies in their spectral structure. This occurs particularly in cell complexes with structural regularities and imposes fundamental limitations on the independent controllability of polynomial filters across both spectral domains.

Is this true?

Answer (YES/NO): YES